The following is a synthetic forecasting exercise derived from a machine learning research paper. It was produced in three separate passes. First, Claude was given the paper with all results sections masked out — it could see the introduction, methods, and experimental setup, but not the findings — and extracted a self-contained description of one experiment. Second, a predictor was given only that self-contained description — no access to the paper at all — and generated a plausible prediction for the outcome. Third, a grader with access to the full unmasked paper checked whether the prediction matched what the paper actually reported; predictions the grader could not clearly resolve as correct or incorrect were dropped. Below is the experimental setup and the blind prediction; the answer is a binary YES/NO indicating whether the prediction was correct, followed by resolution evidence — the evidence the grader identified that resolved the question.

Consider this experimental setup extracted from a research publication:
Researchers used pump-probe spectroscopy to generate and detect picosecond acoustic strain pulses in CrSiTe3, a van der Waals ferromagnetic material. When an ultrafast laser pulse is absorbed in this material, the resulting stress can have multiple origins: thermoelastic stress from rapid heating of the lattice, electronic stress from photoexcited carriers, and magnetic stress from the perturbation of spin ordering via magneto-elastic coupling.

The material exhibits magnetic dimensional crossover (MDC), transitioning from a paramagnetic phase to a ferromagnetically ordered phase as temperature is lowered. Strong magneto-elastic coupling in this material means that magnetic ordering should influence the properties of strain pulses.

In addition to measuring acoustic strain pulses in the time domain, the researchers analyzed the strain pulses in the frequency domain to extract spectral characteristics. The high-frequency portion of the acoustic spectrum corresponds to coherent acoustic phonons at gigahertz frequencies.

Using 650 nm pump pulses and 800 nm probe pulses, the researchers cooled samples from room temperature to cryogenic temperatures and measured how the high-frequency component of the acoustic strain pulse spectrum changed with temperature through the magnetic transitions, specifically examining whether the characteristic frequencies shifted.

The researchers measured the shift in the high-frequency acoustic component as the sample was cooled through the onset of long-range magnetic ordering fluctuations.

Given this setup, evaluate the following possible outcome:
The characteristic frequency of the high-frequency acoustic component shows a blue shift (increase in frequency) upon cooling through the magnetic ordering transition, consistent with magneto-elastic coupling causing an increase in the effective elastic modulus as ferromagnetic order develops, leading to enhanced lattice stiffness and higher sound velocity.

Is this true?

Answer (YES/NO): NO